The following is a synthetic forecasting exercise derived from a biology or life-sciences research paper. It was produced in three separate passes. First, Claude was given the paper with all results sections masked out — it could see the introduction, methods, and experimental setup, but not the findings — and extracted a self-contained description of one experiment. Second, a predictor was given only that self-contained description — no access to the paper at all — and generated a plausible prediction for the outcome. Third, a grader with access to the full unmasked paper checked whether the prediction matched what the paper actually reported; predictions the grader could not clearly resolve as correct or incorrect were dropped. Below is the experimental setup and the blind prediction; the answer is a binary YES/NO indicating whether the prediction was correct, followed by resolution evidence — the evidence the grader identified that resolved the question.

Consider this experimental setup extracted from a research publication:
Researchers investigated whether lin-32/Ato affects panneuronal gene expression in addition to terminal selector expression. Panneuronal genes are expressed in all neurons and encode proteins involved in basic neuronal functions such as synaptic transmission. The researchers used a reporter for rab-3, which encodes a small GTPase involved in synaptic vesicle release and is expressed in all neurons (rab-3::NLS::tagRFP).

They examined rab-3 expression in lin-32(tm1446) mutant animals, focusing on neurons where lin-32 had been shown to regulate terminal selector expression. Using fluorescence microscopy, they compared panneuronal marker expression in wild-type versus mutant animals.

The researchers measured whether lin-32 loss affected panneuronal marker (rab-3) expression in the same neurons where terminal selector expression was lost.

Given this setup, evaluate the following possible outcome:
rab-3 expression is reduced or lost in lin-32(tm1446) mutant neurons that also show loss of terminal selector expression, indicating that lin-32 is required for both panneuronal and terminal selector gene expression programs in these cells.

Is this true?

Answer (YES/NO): YES